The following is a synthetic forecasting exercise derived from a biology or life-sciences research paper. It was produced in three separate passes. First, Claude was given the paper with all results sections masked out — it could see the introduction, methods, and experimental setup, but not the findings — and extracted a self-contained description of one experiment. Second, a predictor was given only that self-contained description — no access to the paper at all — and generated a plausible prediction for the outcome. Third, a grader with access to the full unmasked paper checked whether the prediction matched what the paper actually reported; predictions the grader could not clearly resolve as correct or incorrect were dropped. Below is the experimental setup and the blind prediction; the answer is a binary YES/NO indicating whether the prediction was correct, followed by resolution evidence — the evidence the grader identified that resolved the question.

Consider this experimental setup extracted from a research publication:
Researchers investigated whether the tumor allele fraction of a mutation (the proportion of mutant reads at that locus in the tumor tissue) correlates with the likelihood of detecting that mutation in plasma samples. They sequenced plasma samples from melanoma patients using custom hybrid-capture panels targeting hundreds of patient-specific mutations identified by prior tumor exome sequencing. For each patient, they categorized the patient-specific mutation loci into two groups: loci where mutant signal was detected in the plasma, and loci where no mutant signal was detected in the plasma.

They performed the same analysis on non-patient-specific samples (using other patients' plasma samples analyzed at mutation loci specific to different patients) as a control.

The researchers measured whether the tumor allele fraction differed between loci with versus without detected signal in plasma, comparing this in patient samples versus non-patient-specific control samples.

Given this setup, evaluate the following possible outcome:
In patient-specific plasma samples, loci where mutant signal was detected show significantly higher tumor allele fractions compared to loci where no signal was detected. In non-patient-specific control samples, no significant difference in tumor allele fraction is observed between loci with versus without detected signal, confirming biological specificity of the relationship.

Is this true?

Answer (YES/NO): YES